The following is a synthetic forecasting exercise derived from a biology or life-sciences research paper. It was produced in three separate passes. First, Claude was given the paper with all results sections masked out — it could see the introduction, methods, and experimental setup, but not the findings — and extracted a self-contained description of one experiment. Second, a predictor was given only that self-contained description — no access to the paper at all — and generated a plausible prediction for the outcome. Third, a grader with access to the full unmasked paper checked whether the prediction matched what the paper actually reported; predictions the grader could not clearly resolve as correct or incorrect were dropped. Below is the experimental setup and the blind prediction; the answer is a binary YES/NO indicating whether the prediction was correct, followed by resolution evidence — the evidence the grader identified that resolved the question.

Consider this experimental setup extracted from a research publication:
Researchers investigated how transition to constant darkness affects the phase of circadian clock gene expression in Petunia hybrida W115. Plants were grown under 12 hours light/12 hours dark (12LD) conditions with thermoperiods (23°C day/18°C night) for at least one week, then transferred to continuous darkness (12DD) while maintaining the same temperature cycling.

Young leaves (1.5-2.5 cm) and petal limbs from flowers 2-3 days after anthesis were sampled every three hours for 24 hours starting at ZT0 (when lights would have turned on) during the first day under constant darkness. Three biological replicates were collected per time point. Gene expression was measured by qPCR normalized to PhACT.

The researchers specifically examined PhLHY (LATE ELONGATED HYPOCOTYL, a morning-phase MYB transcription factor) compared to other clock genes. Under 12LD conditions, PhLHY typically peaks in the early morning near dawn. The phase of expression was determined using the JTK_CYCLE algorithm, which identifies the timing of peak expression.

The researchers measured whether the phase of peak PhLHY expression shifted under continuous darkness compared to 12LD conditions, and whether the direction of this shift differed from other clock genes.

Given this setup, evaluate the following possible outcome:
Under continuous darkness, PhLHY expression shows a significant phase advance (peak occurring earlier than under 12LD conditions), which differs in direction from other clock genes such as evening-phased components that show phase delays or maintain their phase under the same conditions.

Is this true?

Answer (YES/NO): YES